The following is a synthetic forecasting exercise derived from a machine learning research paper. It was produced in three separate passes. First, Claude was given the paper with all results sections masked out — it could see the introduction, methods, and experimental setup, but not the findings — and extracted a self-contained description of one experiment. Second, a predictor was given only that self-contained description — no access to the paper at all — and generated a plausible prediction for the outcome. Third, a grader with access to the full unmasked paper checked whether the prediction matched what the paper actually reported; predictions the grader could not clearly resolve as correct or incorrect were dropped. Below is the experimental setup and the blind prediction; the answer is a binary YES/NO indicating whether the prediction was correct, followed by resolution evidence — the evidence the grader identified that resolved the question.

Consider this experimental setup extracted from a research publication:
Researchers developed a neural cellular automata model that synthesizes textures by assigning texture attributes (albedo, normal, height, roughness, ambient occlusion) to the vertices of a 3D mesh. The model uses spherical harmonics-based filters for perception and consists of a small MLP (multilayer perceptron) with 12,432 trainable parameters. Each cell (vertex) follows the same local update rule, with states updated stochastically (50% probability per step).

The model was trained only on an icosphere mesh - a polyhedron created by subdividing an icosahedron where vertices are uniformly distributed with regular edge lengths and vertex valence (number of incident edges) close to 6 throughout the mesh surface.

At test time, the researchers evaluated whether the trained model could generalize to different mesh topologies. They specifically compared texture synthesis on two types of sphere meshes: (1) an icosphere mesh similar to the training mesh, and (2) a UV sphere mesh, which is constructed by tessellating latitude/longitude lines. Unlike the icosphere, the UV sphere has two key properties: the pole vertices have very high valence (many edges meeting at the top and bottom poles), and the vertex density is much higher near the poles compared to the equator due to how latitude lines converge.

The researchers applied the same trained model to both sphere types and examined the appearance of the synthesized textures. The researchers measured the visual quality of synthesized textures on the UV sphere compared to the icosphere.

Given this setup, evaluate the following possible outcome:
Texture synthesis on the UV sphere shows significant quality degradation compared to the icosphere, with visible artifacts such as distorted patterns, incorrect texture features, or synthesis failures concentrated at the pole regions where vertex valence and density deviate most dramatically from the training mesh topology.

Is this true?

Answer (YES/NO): YES